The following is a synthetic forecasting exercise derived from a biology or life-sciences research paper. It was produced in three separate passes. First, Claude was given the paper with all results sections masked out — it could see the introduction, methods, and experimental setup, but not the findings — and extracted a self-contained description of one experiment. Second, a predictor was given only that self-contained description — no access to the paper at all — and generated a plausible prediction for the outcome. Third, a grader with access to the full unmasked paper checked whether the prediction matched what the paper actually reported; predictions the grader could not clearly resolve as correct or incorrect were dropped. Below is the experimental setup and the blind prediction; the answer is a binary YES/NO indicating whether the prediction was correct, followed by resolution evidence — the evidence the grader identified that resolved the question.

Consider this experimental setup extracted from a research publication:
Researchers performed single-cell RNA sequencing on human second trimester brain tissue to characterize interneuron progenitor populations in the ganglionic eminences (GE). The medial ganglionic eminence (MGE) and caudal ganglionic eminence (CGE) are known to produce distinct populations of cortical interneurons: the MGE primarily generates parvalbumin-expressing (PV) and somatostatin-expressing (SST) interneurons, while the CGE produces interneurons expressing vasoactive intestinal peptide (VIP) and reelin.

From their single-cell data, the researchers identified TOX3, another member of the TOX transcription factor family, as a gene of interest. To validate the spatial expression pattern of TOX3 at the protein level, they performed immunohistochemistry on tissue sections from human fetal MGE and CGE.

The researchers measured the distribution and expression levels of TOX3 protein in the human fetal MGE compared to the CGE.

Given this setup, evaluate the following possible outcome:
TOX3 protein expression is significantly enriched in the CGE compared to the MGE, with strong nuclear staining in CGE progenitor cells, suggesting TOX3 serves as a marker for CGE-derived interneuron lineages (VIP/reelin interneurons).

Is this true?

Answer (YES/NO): NO